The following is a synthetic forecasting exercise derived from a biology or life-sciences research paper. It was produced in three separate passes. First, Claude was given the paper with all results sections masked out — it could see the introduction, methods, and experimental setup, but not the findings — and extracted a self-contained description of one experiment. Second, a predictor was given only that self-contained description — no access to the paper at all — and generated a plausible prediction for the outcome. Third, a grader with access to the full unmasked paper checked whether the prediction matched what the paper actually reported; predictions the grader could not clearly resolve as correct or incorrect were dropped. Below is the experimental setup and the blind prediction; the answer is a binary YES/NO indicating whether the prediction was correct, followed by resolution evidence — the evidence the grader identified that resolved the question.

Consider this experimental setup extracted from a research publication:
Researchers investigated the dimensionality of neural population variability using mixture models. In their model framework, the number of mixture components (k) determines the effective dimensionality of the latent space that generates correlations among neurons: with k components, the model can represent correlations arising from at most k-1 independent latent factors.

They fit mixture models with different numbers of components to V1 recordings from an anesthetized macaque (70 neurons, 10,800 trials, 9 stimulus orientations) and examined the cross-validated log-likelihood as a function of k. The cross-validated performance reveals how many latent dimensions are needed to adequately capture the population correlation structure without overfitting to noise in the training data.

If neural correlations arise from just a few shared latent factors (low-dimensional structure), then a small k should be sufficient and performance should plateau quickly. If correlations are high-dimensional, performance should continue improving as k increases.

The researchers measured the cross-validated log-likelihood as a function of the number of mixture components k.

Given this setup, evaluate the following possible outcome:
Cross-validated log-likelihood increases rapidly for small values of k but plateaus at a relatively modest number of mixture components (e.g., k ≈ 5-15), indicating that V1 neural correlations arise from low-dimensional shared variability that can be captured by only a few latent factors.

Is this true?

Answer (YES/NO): YES